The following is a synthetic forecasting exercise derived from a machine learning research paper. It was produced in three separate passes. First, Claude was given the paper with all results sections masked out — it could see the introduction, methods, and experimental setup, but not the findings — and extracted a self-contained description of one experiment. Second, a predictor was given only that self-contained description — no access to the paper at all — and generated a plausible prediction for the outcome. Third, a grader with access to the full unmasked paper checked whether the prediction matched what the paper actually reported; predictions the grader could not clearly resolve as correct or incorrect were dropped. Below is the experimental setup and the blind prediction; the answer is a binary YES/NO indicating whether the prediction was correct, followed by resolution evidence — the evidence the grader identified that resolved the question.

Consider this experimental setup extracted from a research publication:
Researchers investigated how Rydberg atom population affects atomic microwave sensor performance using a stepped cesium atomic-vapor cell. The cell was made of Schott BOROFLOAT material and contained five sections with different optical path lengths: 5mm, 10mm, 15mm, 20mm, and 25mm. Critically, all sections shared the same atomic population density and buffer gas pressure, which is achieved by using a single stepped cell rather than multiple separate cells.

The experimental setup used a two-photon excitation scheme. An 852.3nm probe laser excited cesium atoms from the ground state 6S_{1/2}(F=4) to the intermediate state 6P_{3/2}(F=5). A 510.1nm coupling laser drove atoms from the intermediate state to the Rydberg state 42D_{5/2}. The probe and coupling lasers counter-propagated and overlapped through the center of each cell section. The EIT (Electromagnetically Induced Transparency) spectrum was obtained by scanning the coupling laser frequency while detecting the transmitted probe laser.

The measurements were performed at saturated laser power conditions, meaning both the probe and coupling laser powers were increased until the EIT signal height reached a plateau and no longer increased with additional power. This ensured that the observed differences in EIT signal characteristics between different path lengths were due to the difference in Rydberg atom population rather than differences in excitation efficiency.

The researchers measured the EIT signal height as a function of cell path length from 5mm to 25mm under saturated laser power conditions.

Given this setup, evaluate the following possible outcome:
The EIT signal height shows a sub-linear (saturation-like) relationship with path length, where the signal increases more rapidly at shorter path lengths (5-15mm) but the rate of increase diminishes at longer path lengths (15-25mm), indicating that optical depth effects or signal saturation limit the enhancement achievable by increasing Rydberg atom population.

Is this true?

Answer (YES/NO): NO